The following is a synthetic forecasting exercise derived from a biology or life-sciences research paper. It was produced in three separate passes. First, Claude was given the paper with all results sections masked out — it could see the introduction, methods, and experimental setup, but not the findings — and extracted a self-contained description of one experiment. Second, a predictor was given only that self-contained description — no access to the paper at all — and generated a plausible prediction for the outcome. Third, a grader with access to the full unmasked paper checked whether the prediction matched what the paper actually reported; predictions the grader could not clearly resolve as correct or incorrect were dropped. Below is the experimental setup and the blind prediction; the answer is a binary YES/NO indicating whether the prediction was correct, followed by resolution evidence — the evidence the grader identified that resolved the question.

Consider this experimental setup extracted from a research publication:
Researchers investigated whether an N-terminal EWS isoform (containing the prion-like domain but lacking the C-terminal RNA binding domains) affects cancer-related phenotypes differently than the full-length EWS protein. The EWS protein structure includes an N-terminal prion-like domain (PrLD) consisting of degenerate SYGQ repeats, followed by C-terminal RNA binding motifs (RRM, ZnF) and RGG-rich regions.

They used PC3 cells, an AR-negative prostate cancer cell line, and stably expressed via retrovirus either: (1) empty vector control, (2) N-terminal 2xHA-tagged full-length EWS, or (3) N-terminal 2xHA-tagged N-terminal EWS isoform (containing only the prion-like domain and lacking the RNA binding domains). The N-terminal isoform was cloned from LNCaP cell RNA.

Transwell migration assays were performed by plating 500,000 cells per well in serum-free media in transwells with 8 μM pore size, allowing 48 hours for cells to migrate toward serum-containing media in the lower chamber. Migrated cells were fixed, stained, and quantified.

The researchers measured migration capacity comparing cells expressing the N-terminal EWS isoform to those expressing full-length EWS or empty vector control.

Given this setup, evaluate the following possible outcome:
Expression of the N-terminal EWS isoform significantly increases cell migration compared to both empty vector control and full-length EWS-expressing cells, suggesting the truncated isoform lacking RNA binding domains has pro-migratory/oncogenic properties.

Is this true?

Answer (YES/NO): YES